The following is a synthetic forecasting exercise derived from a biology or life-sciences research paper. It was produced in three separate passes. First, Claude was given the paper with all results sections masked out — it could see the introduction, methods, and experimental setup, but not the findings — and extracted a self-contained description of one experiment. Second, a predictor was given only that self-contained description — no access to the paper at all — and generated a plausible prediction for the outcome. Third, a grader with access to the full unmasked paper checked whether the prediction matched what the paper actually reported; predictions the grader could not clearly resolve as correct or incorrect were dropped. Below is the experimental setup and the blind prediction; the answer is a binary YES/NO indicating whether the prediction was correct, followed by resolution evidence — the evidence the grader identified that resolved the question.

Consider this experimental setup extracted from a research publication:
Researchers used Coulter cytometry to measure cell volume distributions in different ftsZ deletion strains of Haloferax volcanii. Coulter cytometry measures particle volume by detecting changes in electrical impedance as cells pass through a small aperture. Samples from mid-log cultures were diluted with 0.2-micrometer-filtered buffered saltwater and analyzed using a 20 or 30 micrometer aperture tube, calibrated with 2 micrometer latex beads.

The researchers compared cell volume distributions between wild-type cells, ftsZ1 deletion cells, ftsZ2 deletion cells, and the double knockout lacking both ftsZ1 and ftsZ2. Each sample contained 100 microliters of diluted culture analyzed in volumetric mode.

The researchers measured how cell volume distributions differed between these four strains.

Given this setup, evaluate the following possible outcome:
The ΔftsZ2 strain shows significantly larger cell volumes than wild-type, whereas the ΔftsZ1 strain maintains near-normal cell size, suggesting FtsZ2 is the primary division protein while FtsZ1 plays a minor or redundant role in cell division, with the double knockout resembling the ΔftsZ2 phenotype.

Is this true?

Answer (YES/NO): NO